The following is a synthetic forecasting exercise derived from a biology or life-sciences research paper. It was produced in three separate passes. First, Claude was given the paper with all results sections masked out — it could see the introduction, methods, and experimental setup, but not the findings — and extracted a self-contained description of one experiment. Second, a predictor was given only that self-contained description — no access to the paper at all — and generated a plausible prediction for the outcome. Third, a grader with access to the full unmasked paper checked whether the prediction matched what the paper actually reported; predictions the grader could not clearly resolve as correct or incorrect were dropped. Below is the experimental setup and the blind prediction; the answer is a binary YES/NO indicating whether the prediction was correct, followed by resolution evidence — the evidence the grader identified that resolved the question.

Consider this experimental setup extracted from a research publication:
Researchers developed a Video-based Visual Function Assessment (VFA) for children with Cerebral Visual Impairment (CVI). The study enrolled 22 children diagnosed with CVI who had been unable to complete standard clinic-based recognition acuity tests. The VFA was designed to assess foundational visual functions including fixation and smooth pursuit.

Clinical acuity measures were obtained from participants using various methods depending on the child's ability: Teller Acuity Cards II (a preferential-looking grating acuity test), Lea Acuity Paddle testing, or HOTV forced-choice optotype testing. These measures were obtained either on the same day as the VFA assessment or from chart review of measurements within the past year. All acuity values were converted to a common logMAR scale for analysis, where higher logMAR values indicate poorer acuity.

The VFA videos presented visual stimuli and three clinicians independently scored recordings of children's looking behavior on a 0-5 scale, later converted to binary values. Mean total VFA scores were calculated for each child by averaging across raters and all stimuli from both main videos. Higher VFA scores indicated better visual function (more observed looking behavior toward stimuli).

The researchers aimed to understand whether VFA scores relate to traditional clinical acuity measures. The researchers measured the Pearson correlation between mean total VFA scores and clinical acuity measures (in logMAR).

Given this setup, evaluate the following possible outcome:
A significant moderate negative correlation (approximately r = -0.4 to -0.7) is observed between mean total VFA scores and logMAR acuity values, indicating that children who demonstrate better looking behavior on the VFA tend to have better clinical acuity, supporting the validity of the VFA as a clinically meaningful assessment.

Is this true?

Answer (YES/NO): NO